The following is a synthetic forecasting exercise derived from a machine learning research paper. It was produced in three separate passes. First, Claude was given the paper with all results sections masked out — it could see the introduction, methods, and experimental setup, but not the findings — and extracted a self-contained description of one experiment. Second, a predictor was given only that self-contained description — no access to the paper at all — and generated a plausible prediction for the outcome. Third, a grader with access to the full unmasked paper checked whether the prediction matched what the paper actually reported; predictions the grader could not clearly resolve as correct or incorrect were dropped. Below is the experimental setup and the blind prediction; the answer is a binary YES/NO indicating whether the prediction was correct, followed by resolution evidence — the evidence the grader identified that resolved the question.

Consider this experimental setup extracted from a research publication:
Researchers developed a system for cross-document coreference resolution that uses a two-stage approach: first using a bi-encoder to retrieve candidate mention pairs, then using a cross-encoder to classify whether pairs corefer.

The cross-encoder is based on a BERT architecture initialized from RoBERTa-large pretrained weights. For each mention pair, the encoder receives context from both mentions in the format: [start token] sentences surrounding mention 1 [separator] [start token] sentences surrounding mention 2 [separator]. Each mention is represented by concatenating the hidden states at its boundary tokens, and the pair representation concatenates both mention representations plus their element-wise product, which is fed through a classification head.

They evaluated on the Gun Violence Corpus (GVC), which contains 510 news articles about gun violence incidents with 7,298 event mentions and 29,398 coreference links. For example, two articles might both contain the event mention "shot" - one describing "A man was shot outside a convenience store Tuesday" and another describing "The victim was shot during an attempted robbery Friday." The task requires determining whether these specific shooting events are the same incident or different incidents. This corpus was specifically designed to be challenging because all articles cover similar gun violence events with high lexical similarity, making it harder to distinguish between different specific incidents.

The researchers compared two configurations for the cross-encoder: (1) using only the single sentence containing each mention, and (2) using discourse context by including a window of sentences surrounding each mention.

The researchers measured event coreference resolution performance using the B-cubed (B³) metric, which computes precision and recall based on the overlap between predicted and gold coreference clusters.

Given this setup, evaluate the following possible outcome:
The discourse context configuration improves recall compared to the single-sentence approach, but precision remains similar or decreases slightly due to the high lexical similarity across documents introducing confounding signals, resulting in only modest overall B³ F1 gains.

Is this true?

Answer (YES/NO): NO